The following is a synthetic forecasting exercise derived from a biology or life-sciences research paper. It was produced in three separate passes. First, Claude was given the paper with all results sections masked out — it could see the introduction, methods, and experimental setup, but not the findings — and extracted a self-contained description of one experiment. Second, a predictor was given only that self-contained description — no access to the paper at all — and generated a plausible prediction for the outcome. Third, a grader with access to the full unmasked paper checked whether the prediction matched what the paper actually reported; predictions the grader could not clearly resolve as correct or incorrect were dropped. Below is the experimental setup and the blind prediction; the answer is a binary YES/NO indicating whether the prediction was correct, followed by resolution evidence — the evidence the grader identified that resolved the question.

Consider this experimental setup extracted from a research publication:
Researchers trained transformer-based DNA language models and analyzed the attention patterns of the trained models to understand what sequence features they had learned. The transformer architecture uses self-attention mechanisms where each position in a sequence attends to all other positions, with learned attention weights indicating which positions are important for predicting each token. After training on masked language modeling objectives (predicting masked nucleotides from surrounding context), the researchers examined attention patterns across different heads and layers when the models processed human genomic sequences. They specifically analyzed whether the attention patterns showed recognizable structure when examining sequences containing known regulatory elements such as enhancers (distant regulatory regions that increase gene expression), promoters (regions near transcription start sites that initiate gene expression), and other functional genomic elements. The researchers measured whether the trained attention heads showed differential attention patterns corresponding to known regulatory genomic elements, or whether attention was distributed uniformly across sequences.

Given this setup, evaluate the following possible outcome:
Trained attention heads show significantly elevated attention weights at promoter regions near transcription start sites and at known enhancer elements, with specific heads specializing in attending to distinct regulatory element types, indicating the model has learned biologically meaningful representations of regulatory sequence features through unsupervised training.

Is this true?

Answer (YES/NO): YES